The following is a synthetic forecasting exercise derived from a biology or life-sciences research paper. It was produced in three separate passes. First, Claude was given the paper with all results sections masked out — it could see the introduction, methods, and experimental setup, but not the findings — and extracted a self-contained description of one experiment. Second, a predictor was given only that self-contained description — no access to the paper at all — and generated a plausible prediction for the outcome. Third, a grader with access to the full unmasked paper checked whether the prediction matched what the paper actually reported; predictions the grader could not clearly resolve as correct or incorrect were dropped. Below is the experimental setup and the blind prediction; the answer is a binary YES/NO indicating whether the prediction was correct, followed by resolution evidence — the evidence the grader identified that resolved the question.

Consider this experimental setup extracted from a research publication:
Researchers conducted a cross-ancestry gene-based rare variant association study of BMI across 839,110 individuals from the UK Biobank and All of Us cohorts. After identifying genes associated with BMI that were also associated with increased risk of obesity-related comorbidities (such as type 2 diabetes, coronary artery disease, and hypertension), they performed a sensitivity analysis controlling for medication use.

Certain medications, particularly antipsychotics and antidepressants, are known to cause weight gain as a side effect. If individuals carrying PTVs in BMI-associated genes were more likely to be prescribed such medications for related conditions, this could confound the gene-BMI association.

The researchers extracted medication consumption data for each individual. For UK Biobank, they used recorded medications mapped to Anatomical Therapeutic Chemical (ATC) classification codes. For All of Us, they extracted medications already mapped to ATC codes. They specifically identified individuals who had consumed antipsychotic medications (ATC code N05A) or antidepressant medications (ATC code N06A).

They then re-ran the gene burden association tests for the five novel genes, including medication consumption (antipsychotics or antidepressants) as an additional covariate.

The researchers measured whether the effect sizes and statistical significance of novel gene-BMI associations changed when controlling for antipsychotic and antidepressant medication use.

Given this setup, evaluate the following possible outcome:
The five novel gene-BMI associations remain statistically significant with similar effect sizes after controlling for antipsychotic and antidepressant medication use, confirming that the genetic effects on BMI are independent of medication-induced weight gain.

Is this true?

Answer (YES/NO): YES